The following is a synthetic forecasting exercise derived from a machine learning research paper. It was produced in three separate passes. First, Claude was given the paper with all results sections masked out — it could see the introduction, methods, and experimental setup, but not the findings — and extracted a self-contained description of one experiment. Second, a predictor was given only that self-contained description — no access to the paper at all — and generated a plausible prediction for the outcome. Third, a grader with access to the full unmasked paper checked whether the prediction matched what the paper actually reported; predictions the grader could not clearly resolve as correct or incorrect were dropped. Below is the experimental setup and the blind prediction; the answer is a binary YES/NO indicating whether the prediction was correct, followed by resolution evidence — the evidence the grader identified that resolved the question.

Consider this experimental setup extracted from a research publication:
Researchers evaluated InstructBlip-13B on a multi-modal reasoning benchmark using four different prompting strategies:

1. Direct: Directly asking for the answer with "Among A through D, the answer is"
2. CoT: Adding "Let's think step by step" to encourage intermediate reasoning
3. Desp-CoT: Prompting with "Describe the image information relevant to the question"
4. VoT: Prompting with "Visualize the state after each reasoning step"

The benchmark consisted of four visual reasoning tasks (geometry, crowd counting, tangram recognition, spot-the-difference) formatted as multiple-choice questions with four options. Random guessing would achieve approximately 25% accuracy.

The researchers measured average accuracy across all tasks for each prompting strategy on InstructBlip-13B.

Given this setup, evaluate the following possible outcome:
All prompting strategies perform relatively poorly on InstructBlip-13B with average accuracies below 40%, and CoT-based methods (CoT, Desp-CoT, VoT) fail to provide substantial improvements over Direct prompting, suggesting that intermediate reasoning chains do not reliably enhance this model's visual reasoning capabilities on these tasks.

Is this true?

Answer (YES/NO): YES